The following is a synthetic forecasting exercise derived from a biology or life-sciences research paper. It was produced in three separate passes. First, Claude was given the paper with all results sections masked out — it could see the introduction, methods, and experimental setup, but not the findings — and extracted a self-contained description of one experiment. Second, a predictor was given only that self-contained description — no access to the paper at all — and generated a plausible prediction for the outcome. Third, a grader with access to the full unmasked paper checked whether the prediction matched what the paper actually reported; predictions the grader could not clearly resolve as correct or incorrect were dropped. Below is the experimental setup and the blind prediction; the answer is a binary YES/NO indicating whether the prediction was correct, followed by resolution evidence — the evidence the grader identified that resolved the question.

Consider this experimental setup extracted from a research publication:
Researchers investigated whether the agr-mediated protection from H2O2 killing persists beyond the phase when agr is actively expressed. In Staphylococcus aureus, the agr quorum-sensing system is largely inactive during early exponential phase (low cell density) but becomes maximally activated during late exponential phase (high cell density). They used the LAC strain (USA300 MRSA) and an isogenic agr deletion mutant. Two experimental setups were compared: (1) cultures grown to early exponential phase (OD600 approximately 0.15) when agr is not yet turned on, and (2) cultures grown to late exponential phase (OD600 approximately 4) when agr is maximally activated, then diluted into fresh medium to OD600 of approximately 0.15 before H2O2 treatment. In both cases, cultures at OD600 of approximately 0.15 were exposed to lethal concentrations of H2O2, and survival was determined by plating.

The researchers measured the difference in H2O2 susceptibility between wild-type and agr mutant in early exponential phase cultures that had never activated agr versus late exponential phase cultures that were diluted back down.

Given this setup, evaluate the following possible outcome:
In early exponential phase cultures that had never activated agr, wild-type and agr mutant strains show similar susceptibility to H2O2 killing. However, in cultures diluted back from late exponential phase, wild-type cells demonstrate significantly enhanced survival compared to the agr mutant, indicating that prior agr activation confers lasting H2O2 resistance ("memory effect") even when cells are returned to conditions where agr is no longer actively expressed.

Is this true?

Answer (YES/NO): YES